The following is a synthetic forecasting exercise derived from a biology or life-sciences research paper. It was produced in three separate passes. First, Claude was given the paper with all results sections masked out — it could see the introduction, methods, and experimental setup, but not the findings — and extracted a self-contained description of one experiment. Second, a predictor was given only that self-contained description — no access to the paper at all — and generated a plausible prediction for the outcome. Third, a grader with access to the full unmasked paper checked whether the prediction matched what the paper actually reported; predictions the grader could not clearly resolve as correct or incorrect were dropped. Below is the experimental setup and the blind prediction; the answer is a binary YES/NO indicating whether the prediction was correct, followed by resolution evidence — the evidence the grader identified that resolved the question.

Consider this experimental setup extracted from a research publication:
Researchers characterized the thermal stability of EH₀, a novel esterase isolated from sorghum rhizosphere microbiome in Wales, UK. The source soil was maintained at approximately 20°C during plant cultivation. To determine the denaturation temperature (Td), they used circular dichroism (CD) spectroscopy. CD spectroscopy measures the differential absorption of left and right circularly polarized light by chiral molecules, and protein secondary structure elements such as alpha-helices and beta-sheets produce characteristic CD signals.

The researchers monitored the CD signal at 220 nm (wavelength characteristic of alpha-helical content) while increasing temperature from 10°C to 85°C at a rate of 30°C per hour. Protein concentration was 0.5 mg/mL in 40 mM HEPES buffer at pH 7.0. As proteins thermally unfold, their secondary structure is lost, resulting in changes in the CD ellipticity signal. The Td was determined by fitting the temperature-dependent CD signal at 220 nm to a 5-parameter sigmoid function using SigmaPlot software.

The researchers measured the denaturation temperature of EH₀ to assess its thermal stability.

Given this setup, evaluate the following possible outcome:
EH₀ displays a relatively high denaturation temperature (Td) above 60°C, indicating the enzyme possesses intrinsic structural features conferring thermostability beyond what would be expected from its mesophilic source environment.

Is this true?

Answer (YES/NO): NO